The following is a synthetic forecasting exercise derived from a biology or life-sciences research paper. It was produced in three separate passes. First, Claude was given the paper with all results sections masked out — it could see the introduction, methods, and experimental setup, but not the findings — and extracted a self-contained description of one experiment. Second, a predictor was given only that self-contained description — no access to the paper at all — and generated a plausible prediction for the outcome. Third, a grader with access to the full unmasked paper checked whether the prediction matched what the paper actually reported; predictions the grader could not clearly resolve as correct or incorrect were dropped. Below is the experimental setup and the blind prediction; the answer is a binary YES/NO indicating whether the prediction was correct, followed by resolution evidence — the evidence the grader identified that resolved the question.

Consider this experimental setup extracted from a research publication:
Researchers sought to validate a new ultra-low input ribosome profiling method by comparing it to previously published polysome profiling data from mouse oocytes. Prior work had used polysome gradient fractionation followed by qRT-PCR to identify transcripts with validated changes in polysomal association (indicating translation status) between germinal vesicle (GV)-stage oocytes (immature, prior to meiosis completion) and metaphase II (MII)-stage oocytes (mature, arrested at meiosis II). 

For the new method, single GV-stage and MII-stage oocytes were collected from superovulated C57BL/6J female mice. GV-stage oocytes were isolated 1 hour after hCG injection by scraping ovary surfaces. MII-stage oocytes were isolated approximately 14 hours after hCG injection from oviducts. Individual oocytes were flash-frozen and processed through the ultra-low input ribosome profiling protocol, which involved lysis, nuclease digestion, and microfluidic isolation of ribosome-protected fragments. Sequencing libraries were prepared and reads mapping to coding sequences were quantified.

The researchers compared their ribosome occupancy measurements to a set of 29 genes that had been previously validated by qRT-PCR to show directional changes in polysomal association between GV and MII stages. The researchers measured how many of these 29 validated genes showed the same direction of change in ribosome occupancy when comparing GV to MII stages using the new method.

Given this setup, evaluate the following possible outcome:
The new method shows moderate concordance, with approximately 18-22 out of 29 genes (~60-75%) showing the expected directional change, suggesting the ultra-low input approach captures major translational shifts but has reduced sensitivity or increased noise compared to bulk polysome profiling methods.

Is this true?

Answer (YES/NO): NO